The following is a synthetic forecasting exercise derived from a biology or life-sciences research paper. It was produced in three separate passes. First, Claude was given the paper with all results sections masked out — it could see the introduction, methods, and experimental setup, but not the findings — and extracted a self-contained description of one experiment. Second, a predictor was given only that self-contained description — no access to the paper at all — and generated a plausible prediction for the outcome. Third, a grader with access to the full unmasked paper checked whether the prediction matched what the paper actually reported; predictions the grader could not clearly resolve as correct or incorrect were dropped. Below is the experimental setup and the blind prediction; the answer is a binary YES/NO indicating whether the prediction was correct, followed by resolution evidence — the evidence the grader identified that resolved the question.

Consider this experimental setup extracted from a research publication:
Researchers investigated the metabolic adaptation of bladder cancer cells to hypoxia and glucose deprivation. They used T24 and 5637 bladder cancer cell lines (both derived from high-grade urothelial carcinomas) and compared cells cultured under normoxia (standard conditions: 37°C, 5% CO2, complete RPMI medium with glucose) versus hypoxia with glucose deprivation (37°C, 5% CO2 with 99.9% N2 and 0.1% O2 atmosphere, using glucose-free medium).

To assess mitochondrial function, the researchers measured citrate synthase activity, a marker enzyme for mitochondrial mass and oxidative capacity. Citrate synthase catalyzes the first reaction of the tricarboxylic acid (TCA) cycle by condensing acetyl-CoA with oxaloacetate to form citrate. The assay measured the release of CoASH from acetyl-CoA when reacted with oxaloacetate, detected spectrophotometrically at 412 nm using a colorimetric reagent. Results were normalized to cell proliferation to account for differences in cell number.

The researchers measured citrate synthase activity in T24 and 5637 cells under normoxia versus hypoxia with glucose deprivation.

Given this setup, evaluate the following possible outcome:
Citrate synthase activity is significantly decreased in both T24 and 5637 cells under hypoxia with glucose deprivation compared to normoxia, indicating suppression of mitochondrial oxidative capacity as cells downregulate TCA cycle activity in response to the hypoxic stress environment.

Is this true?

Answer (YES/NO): YES